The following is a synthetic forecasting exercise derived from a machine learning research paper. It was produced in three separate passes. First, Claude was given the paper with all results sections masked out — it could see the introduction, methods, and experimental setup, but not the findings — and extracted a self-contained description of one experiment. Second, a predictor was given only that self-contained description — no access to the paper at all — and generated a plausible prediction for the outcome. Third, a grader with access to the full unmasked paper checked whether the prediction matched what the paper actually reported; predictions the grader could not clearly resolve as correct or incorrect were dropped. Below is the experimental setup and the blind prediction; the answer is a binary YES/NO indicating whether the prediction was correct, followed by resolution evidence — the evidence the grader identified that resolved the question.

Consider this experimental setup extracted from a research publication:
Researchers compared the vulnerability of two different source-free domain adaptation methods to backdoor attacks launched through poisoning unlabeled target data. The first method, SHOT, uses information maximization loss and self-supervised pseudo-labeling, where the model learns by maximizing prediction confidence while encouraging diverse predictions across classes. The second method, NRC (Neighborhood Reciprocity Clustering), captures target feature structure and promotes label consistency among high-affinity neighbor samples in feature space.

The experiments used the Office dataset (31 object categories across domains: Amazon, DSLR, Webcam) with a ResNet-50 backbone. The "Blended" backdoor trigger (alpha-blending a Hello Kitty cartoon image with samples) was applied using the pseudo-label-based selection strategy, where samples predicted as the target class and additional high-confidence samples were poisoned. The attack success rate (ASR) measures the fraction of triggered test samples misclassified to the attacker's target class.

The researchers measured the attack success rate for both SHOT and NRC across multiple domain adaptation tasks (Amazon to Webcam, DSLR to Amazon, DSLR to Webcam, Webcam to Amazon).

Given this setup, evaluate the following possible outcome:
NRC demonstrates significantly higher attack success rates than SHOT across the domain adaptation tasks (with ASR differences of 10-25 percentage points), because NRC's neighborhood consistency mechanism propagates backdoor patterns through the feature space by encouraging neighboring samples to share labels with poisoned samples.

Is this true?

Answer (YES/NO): NO